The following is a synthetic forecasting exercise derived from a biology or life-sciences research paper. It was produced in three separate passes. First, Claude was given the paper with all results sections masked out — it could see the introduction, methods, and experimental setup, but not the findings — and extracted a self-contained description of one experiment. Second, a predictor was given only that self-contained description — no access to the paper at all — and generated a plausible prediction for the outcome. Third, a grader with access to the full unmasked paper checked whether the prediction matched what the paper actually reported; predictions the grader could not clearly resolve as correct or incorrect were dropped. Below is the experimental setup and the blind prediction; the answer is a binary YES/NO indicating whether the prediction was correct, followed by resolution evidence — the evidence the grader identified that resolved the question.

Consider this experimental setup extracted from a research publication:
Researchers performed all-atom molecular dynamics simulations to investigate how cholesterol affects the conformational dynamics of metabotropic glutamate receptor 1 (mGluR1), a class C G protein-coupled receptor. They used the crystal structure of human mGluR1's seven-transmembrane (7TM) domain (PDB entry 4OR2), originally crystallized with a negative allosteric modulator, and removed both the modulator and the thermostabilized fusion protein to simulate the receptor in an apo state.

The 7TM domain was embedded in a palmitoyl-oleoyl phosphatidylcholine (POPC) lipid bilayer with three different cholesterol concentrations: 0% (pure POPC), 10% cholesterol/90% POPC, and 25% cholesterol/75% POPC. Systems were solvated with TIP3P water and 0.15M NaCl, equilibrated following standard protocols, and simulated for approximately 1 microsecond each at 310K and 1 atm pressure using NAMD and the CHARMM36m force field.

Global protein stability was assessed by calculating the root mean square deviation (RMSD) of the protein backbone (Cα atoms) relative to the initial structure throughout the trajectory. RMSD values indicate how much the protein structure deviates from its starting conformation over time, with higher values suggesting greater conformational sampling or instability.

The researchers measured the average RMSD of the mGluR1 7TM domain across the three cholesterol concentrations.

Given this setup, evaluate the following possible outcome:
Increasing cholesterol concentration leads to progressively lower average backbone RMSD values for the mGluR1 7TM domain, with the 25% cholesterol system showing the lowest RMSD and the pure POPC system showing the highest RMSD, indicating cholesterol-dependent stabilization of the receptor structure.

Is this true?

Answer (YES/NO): NO